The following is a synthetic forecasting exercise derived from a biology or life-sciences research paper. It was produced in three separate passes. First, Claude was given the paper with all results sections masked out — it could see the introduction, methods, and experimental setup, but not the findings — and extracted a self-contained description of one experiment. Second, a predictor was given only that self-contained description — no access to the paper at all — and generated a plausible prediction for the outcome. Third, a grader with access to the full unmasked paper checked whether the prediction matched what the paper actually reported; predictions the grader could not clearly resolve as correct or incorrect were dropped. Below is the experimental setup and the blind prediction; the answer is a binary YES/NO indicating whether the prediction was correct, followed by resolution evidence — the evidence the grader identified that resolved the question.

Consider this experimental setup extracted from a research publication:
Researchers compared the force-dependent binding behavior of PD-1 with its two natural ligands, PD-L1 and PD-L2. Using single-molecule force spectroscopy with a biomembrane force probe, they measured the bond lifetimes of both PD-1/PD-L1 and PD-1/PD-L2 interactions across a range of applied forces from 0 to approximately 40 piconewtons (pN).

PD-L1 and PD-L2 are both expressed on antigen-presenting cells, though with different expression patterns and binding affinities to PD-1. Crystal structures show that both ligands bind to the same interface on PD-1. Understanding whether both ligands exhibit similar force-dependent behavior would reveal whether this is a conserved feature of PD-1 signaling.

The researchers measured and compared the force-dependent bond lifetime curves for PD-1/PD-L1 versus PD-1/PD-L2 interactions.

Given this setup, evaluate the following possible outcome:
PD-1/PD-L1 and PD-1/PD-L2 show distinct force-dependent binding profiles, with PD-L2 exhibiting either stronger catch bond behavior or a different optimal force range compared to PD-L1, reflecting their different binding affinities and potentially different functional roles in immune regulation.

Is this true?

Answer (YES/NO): YES